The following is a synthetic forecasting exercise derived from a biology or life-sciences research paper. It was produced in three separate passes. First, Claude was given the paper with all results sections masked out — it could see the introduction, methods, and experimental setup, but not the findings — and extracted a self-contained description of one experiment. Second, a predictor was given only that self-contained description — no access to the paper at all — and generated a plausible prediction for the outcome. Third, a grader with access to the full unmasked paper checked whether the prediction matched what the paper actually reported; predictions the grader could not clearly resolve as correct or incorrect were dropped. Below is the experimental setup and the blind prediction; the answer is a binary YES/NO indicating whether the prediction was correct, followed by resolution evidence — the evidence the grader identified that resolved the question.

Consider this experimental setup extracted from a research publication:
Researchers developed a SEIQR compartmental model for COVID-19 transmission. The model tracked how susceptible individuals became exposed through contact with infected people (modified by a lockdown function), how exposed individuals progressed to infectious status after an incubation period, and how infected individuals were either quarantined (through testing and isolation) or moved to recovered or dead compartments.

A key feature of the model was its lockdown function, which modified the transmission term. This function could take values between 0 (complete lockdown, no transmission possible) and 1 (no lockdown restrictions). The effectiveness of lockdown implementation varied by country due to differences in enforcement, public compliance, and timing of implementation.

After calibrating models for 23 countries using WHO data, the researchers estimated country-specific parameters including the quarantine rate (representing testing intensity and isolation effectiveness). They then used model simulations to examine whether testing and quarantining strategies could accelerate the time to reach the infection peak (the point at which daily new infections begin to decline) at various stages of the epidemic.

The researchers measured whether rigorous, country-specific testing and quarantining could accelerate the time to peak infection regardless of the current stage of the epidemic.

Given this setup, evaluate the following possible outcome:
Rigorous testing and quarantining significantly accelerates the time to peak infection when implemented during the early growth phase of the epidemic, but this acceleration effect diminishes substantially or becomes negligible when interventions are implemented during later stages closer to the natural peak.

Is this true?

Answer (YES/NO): YES